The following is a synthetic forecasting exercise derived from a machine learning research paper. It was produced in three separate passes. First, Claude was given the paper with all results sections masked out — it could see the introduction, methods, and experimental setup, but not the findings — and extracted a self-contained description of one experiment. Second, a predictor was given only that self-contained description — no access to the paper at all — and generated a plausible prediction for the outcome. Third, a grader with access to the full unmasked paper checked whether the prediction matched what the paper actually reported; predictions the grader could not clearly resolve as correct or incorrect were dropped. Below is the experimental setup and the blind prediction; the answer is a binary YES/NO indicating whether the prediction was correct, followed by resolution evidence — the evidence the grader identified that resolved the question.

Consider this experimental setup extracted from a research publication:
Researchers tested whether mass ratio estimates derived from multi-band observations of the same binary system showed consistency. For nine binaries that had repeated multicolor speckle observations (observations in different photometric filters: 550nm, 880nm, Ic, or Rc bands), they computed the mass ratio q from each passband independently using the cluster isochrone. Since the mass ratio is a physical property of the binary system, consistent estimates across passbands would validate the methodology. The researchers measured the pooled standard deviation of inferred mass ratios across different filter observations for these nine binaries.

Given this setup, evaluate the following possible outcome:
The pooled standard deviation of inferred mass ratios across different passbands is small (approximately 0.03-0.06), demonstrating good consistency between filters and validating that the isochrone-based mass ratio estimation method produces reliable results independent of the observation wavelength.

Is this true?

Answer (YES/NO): NO